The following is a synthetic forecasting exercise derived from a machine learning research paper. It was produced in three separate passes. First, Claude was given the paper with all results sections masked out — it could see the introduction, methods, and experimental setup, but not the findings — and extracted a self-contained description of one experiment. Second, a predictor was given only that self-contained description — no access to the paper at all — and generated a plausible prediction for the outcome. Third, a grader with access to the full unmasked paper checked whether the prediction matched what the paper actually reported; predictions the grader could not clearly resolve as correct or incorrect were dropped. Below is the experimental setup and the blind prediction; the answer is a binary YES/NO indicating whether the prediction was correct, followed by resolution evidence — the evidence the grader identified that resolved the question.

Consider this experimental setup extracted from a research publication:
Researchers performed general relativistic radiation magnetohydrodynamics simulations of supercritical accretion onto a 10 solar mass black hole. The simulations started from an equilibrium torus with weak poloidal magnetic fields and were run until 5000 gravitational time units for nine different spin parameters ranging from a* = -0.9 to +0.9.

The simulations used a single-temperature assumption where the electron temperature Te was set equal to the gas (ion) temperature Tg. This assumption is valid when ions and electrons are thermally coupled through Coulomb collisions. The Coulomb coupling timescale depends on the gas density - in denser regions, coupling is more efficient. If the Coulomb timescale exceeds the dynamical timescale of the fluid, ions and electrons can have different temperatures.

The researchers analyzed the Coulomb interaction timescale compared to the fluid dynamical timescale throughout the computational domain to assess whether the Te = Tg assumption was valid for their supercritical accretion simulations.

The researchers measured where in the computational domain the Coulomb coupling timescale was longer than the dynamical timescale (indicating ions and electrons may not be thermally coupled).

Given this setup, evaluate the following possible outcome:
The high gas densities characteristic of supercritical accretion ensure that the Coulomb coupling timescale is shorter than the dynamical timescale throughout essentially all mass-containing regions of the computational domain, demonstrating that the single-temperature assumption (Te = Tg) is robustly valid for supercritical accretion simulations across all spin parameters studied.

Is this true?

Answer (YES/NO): NO